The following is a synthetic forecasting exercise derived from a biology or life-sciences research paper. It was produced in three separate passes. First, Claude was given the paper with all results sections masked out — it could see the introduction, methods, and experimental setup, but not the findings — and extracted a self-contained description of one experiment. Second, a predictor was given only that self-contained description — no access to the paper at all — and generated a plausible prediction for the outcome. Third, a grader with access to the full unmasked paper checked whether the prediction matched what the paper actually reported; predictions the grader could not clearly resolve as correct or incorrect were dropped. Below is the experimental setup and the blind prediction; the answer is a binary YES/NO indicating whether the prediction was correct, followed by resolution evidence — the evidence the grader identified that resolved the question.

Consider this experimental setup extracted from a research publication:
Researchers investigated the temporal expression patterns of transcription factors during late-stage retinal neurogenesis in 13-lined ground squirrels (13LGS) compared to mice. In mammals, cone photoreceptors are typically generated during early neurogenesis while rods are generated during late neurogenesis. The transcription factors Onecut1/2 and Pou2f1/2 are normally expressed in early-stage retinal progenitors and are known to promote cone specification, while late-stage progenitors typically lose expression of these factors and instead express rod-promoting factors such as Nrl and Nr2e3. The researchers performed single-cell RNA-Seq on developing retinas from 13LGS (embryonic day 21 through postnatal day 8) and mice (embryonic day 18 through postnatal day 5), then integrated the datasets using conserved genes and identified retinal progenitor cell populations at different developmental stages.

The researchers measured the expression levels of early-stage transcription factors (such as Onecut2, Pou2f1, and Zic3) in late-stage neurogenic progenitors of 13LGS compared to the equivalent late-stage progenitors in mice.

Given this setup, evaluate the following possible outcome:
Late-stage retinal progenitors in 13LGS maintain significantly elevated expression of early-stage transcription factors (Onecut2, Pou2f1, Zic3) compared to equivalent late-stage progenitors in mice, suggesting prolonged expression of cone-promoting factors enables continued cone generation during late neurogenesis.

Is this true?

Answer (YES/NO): YES